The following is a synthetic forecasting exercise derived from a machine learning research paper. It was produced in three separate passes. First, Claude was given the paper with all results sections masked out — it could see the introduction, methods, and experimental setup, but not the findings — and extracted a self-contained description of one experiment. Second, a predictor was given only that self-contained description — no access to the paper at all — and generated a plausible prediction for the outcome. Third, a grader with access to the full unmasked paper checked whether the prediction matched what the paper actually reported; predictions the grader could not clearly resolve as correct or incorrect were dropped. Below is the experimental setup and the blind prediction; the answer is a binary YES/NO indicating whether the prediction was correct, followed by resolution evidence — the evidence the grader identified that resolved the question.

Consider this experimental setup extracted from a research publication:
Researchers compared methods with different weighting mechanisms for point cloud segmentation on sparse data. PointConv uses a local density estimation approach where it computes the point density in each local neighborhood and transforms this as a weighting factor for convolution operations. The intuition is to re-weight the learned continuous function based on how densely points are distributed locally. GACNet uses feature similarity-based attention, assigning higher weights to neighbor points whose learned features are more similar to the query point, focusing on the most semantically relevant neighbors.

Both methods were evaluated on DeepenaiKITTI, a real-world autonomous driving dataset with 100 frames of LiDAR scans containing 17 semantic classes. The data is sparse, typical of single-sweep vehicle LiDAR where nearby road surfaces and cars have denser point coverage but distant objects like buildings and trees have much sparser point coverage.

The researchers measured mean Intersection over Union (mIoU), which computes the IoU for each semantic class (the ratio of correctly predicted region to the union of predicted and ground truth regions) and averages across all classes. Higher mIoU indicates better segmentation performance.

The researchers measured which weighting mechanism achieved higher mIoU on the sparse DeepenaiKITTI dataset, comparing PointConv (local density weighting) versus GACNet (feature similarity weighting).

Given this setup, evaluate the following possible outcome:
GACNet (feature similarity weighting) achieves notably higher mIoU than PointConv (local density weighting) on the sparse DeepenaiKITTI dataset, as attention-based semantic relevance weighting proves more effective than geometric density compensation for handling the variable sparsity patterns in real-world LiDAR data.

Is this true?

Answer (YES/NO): NO